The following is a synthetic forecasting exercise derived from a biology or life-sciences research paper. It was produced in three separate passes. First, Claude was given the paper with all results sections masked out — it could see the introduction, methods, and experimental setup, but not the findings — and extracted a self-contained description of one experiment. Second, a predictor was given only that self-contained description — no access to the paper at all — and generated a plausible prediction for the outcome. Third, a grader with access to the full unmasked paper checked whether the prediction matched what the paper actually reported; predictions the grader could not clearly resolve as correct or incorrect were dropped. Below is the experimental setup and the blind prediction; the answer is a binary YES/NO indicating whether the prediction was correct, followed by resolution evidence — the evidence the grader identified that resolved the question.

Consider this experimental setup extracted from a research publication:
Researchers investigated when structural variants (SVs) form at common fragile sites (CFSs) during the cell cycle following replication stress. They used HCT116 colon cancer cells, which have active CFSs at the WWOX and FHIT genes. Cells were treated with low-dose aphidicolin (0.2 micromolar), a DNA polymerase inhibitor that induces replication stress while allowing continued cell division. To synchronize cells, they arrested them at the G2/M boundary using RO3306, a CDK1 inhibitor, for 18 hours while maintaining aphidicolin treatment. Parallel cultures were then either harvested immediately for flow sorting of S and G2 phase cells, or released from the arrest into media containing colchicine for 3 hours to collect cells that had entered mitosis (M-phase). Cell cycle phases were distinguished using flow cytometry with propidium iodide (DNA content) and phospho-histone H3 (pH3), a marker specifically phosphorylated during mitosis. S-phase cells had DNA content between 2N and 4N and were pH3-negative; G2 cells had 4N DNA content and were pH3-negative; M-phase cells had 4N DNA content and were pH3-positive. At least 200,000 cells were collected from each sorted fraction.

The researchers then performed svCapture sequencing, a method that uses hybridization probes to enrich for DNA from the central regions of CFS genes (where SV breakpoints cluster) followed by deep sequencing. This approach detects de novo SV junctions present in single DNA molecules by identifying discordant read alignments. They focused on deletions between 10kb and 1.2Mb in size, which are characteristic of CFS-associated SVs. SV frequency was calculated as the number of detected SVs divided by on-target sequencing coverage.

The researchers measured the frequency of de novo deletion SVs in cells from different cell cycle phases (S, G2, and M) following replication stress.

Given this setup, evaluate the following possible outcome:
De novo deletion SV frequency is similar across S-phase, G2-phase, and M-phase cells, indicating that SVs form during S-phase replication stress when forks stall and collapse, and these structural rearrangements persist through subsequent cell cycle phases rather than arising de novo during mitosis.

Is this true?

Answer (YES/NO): NO